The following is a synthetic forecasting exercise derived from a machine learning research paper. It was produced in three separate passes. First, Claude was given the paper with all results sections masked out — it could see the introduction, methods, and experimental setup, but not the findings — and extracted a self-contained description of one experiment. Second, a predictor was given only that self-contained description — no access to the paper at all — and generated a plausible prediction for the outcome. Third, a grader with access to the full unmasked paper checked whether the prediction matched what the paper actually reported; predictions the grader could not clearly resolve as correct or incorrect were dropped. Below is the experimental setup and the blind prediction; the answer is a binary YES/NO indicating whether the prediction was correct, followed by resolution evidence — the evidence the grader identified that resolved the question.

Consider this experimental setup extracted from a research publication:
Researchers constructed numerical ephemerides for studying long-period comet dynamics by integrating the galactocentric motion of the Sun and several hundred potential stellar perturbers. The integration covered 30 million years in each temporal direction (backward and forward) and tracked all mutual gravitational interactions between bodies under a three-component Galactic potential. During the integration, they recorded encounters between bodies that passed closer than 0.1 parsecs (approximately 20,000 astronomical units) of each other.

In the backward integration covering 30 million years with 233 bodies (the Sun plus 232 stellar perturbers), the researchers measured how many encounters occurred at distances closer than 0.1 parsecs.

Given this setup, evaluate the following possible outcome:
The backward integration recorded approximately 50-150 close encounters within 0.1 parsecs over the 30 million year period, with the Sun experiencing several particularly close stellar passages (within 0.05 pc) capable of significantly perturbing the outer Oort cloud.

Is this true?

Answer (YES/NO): NO